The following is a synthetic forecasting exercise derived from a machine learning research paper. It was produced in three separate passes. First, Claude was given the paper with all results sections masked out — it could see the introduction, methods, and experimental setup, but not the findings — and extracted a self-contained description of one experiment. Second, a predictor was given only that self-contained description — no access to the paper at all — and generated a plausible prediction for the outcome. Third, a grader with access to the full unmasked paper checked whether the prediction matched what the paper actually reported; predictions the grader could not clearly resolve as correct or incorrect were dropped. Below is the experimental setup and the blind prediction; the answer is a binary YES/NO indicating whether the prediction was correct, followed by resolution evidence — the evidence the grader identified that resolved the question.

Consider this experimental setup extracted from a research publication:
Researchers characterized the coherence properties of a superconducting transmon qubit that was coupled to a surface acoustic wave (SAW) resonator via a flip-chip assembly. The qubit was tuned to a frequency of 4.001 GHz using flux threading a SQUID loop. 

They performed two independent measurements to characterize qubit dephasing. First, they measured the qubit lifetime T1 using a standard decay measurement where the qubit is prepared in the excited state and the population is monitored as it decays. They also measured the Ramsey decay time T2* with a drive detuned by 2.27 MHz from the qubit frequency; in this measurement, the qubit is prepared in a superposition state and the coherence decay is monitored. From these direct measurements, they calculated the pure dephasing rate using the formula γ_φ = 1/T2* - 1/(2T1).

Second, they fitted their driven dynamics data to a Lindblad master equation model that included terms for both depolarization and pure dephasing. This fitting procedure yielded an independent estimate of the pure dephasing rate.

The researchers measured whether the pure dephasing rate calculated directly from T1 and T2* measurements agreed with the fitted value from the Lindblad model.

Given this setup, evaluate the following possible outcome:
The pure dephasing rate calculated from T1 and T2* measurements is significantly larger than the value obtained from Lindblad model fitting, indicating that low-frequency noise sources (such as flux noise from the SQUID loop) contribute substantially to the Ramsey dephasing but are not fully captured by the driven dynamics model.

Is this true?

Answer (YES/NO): NO